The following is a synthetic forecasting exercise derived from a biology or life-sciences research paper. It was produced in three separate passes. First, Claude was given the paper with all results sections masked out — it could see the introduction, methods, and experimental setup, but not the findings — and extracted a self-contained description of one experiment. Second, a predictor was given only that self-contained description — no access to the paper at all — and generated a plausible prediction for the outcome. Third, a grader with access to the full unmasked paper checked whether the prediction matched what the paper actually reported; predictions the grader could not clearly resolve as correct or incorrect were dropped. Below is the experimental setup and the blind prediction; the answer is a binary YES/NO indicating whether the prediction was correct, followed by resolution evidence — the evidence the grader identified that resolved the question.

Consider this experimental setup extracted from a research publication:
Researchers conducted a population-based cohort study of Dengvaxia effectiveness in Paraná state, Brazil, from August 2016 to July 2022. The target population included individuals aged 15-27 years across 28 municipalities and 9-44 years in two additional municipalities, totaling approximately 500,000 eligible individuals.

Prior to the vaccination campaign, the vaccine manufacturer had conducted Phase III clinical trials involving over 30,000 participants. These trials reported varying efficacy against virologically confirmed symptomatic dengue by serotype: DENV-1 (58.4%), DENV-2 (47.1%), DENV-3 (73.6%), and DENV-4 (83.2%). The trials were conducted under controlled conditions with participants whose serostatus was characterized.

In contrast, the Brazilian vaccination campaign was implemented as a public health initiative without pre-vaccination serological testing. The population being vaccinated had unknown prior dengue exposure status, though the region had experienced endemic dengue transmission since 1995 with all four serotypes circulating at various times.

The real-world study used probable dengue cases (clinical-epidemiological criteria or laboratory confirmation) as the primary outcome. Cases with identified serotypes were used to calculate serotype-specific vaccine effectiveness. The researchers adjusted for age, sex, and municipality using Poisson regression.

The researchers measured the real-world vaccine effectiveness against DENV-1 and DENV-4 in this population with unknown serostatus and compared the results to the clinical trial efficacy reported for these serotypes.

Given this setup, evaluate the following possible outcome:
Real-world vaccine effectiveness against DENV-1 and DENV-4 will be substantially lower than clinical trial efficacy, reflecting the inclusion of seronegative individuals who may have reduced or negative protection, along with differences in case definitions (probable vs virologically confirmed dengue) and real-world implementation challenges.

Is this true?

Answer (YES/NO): NO